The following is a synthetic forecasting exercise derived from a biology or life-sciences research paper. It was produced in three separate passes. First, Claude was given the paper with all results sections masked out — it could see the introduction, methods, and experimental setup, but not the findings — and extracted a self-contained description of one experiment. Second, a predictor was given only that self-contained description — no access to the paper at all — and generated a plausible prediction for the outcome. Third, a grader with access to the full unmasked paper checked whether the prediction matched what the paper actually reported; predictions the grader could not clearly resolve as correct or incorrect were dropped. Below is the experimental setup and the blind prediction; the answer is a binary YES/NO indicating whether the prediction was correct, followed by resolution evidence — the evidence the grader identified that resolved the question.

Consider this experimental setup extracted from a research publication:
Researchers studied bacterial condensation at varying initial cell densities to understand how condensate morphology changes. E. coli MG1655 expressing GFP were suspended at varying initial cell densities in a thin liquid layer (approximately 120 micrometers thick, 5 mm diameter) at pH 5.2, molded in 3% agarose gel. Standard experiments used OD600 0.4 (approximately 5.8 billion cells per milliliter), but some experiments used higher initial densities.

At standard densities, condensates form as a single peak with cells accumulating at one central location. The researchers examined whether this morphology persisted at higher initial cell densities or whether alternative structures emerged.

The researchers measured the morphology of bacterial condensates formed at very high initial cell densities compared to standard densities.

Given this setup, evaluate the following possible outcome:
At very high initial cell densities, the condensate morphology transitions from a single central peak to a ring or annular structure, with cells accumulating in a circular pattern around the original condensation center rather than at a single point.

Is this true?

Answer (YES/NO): YES